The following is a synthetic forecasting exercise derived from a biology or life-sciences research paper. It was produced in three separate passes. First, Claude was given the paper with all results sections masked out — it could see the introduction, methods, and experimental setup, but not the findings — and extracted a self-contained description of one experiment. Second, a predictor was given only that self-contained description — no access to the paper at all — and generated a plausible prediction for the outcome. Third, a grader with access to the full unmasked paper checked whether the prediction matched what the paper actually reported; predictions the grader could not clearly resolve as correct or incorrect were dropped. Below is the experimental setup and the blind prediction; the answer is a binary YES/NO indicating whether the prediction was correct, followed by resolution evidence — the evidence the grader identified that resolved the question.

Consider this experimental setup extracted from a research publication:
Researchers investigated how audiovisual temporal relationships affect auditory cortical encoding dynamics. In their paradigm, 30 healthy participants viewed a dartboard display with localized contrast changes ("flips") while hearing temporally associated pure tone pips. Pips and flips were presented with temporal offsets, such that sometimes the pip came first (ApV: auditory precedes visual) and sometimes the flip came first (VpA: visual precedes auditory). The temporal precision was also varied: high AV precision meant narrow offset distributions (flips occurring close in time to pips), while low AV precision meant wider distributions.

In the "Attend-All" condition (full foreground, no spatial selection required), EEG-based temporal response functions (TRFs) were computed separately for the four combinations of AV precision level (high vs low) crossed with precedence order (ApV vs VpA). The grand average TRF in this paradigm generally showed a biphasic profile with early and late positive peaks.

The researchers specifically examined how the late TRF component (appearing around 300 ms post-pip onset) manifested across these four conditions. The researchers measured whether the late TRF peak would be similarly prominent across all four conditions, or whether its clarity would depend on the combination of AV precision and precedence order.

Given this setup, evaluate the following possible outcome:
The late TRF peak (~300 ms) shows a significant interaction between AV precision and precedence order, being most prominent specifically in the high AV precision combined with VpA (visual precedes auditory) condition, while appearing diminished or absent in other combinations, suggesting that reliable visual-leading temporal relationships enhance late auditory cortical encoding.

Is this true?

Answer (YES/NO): NO